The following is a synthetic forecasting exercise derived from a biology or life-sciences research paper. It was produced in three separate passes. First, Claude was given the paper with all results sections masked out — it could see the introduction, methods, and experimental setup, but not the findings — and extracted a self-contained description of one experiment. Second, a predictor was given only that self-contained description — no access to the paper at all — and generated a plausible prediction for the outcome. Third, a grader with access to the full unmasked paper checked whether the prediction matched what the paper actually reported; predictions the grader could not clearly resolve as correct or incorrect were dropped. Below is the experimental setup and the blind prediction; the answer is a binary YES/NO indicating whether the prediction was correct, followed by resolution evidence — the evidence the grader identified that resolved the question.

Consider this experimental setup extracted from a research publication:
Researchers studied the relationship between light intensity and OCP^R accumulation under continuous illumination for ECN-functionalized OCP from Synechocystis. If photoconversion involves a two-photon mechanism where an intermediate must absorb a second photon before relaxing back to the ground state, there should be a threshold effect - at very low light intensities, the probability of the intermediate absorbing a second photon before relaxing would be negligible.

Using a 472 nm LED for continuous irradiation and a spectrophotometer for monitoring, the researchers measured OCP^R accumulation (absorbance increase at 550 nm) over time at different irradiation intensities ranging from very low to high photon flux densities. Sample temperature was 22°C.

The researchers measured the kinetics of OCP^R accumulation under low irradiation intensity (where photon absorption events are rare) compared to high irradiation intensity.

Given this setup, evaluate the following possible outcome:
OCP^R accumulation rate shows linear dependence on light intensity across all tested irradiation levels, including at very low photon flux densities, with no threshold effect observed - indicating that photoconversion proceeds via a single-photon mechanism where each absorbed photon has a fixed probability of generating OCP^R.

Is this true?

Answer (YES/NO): NO